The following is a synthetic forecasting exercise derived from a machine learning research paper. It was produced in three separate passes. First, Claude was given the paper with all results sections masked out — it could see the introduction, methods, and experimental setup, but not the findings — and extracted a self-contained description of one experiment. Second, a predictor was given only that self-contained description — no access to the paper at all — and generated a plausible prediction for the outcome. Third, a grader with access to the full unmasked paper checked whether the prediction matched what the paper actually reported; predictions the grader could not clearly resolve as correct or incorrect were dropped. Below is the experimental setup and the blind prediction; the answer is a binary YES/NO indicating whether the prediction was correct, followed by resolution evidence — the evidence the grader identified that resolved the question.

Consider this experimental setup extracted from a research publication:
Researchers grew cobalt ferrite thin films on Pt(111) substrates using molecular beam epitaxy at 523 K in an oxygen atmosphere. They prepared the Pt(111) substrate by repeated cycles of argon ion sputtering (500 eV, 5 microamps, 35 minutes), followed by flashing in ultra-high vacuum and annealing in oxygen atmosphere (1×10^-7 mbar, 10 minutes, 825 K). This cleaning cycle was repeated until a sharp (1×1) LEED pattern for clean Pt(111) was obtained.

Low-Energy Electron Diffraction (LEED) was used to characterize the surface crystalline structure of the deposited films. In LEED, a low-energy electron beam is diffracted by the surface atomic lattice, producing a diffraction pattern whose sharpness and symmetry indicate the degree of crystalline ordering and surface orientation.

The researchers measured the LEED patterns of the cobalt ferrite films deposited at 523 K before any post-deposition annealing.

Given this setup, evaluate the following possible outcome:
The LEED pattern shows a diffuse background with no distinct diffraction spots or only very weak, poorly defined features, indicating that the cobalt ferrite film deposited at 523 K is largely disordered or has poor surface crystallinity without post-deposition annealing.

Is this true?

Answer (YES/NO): NO